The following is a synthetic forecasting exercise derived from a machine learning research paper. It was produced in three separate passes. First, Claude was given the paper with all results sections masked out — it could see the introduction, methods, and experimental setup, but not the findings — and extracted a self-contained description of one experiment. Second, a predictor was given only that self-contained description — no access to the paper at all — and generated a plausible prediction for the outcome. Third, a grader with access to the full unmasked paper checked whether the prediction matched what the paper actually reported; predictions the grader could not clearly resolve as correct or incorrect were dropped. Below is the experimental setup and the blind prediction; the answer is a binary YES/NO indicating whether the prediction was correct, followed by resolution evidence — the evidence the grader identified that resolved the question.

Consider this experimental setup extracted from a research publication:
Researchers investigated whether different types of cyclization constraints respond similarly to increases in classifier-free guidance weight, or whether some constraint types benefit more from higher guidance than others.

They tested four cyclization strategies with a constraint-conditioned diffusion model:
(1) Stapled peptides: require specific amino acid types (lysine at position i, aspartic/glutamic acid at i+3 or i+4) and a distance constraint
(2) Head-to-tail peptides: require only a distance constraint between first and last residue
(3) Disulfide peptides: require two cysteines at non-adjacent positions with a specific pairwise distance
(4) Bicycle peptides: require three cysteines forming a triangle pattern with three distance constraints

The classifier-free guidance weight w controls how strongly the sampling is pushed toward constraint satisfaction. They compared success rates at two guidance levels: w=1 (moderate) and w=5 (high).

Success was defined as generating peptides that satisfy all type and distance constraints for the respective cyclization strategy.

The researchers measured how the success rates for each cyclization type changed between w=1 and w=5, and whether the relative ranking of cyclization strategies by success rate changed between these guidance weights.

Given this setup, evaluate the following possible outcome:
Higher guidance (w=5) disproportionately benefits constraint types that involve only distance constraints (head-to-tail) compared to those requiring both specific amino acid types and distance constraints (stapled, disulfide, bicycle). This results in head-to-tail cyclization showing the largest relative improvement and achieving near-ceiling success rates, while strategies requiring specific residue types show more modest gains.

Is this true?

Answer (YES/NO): NO